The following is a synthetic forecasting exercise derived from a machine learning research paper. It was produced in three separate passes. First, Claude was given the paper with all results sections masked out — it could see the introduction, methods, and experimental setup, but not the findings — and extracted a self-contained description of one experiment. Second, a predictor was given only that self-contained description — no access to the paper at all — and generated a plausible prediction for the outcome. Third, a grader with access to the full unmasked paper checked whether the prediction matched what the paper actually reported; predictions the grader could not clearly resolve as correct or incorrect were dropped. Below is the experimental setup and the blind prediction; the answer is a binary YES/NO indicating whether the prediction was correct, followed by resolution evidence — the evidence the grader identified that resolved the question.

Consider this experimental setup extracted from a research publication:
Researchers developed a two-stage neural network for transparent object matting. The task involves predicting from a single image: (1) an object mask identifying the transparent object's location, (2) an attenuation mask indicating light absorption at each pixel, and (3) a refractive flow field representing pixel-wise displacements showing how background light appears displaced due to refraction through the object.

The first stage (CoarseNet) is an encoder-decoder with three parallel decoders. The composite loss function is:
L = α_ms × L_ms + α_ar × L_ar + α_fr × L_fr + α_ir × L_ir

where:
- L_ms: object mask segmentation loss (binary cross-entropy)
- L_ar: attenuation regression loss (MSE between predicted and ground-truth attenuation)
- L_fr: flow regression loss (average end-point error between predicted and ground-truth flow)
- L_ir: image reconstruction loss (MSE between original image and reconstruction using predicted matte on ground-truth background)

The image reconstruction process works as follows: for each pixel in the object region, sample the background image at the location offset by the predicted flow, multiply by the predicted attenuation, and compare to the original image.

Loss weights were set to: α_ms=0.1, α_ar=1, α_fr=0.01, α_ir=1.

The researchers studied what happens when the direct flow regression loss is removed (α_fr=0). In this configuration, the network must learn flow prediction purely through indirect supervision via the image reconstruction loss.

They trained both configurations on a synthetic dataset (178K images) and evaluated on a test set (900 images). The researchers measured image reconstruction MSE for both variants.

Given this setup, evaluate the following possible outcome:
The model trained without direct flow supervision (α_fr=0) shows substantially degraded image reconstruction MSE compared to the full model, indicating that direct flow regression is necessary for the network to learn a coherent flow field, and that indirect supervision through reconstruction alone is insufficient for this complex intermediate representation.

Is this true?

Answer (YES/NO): NO